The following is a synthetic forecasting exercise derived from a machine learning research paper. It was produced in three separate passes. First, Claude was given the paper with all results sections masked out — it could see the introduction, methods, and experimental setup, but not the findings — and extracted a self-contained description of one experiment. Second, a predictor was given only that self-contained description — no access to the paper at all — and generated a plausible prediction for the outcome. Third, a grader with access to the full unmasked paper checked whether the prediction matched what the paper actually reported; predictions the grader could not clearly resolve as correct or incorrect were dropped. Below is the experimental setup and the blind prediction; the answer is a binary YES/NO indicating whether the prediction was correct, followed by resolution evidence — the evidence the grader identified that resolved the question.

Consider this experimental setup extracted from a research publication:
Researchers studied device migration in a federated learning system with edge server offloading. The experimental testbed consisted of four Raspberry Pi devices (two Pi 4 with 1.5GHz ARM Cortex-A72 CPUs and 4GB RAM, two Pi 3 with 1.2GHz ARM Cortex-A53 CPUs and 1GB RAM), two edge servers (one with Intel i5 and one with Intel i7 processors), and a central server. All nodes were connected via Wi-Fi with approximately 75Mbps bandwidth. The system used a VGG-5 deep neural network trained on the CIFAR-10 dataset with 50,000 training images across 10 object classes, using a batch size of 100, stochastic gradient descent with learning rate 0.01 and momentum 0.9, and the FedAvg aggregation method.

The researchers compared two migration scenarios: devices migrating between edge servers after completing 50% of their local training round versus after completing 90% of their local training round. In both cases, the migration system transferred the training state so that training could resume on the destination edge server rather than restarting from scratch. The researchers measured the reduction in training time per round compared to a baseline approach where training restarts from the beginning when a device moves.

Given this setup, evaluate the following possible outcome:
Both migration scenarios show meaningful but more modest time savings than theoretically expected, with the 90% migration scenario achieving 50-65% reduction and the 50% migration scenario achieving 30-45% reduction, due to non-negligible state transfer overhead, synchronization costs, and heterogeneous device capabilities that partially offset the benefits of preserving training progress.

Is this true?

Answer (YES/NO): NO